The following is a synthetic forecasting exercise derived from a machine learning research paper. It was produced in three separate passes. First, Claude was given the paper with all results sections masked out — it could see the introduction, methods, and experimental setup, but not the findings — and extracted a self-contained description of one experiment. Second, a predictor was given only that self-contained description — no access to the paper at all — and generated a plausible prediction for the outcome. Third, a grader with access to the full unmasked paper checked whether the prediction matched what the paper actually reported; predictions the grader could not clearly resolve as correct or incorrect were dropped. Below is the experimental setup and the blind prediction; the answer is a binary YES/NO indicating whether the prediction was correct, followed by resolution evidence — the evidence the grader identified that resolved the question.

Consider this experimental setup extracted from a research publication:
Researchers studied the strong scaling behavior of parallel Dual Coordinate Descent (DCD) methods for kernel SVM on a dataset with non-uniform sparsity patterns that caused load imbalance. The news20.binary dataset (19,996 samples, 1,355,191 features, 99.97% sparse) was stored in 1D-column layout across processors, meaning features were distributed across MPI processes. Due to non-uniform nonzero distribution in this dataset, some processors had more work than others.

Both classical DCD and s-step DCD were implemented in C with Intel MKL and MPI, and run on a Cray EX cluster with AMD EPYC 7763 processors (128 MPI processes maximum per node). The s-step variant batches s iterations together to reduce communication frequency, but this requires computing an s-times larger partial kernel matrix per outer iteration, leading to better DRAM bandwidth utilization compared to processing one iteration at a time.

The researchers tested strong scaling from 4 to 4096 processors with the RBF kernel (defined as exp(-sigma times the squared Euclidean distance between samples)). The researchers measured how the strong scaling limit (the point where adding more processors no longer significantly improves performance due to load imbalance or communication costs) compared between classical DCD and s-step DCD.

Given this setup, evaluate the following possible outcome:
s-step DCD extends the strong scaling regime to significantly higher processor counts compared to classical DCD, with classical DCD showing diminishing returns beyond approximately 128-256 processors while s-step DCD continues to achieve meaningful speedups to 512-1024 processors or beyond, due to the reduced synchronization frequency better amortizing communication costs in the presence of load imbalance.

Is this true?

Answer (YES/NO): NO